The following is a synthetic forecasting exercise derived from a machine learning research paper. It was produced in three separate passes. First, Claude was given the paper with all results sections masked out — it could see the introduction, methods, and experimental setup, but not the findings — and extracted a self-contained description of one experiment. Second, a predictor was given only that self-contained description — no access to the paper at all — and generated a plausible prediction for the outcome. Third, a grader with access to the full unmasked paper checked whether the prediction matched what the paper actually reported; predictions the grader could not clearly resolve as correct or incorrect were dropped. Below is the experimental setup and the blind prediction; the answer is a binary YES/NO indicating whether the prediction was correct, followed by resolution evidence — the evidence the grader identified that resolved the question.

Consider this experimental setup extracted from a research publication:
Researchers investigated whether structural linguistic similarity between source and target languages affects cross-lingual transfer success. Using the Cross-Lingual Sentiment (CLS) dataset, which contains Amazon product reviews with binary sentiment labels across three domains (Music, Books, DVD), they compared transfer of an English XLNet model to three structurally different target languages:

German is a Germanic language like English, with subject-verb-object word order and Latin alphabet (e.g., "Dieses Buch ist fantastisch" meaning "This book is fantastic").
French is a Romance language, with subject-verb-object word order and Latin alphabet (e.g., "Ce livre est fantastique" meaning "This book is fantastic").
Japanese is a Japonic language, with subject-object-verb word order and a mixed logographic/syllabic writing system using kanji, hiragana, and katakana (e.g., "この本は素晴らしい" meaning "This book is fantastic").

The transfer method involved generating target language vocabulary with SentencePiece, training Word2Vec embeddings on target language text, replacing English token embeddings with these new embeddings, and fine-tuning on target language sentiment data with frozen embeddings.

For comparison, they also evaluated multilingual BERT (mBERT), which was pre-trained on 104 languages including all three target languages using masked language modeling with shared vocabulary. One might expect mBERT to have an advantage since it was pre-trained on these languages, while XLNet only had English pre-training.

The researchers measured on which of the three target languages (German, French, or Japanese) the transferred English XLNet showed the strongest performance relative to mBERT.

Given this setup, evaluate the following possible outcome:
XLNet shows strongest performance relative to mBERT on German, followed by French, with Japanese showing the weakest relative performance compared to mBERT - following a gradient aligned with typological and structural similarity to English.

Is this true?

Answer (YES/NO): NO